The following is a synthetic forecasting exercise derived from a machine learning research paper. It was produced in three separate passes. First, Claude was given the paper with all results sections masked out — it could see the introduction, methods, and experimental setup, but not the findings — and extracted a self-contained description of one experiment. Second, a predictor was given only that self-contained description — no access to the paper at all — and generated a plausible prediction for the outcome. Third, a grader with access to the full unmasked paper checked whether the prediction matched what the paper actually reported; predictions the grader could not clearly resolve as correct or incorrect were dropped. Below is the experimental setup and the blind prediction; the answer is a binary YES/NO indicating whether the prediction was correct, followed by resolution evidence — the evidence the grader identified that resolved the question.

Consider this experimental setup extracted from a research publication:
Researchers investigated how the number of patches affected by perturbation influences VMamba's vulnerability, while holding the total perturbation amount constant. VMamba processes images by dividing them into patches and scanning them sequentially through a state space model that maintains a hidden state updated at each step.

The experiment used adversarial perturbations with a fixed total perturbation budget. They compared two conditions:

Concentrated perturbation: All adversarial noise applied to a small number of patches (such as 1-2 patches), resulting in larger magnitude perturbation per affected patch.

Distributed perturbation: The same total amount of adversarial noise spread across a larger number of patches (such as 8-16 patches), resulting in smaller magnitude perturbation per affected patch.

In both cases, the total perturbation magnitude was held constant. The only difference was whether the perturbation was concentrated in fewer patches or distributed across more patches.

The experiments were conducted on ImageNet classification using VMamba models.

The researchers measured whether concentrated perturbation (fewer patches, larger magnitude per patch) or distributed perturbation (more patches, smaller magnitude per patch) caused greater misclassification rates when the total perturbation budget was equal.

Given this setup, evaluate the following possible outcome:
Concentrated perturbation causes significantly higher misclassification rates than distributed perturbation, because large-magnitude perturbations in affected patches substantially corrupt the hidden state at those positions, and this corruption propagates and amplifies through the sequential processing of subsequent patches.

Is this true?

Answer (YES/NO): NO